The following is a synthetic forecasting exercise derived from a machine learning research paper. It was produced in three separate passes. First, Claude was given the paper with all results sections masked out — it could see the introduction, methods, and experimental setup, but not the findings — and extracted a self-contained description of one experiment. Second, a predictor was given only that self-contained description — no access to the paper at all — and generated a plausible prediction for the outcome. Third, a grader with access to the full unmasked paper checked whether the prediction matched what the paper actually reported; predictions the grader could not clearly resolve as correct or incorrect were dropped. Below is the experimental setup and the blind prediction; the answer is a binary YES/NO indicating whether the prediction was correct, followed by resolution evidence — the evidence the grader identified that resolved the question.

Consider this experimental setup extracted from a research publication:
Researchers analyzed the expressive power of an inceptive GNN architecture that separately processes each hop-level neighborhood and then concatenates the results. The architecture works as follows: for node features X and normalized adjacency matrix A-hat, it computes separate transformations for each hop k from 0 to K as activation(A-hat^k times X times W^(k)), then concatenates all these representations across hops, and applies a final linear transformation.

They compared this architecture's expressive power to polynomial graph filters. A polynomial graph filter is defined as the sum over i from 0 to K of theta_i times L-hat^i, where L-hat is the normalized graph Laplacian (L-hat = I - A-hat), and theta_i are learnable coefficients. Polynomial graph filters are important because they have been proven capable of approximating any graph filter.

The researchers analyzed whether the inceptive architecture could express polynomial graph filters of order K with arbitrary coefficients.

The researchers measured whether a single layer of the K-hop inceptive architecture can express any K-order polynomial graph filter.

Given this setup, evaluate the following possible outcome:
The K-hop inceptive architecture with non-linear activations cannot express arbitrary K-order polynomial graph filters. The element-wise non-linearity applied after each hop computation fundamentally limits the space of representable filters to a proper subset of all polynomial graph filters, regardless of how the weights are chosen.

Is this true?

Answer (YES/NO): NO